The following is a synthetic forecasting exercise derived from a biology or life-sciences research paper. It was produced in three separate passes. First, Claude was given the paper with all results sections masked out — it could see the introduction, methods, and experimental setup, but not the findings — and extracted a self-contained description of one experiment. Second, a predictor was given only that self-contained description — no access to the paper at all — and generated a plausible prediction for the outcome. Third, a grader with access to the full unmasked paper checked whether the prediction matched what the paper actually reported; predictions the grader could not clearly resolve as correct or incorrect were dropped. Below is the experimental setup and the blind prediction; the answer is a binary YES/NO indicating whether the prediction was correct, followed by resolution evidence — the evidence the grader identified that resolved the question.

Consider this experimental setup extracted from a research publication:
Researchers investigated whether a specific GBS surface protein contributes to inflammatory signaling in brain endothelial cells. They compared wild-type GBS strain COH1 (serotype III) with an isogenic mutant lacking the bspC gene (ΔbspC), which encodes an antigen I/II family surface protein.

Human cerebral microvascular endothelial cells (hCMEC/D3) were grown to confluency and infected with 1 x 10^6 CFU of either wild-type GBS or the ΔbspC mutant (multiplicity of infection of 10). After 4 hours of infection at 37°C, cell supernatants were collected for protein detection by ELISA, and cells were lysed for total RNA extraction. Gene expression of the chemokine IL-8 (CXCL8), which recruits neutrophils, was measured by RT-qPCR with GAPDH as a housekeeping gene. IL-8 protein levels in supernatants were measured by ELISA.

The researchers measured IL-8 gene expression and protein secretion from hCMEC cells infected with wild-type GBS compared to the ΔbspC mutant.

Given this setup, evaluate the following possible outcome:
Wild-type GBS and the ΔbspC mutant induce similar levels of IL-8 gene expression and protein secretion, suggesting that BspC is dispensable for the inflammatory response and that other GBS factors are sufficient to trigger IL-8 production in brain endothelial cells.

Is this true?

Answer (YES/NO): NO